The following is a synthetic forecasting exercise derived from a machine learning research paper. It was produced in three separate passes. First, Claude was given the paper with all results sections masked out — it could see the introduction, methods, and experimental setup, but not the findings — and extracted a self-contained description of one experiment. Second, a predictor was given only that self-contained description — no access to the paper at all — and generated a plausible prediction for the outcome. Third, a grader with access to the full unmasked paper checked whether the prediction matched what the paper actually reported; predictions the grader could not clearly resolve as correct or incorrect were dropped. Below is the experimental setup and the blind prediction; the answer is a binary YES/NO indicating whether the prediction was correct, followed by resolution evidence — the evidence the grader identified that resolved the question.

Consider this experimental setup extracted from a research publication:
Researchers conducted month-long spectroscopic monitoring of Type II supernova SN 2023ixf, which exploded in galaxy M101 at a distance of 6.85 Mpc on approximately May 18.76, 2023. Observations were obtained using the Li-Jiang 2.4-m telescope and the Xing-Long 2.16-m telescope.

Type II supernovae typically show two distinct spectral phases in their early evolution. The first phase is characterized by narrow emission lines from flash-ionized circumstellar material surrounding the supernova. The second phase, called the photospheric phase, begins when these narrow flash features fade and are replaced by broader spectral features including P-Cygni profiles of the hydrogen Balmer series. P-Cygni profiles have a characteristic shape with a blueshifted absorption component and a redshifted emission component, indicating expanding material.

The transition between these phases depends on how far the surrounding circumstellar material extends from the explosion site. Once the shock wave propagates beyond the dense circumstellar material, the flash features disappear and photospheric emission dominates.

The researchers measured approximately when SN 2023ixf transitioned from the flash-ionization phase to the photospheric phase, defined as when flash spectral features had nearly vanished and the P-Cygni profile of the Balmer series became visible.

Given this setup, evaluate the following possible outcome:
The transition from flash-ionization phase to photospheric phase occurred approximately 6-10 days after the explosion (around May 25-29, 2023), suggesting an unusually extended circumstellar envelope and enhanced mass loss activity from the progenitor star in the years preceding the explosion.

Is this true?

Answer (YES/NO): YES